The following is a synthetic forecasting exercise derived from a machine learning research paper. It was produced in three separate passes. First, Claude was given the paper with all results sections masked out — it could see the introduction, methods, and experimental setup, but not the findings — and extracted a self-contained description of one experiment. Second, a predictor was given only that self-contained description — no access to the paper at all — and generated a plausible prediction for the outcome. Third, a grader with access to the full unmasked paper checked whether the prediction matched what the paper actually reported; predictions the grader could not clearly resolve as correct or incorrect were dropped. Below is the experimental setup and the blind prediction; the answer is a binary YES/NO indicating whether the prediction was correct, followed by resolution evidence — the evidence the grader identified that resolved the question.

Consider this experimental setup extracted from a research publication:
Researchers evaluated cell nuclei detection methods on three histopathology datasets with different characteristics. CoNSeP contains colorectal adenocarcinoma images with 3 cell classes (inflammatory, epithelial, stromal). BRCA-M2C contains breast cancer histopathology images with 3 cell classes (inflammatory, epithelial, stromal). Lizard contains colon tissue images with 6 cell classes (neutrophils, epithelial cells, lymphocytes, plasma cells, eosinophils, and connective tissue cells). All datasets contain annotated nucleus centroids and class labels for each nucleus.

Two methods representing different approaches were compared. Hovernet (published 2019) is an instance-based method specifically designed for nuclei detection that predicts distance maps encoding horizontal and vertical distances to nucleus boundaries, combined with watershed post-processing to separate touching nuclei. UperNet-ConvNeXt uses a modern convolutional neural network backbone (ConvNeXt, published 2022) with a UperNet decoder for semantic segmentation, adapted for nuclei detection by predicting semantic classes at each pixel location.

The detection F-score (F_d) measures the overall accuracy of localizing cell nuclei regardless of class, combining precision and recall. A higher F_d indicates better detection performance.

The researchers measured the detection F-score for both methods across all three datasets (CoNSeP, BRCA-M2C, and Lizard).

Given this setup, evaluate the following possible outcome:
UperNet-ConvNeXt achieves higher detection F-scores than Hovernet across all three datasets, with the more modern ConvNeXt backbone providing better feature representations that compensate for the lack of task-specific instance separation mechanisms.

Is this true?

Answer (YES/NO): YES